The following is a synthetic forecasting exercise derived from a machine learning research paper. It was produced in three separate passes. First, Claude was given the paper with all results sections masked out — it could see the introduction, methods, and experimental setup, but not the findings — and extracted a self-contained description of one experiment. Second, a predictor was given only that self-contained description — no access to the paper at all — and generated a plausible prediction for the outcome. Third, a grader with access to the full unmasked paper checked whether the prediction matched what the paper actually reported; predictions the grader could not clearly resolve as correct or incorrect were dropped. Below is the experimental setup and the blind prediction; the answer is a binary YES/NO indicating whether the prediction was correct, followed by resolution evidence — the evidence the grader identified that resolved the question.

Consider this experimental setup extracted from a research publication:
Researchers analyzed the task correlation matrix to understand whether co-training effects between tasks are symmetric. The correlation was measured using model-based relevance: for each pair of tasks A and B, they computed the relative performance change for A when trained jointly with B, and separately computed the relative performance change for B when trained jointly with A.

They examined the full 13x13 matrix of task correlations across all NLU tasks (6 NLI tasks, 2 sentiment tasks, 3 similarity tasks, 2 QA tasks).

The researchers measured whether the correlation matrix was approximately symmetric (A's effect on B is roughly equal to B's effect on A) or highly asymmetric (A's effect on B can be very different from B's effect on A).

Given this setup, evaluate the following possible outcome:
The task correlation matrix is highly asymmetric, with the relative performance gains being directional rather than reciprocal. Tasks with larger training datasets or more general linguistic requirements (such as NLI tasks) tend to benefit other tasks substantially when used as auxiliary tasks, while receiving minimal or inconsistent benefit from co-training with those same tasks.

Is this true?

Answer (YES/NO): NO